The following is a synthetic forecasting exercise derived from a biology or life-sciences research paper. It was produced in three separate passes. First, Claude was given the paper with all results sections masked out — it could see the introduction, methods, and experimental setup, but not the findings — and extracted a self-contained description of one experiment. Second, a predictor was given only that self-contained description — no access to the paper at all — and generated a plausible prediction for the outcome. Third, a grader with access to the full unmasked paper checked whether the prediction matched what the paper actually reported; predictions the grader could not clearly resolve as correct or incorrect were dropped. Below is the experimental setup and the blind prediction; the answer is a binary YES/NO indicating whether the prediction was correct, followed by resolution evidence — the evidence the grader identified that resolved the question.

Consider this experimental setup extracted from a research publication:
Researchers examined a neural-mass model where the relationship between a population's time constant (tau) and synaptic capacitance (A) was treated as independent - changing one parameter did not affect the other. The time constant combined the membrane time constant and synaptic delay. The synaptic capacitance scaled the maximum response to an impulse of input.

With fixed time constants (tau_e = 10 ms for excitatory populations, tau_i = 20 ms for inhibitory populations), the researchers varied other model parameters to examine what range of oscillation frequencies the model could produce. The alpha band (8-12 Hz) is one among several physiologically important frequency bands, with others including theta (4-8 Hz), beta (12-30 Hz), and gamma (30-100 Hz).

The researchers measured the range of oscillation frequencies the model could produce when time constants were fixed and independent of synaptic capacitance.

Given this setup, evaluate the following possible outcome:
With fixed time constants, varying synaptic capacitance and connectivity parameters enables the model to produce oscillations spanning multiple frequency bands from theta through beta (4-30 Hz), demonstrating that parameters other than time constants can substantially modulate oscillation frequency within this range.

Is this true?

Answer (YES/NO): NO